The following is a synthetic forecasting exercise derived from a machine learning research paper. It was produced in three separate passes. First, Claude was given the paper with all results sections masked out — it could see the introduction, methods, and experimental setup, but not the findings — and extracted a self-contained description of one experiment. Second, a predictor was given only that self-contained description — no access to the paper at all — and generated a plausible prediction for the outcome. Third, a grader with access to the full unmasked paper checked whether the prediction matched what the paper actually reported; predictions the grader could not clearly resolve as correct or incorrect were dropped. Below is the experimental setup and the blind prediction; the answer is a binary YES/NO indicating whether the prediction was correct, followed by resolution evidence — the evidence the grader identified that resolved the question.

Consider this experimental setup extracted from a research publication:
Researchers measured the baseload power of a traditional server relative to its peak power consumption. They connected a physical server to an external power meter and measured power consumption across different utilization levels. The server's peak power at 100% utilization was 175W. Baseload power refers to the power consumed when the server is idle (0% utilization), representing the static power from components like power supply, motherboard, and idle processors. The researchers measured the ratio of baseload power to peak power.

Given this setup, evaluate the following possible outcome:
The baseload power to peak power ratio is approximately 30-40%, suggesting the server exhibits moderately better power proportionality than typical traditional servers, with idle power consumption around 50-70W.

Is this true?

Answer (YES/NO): NO